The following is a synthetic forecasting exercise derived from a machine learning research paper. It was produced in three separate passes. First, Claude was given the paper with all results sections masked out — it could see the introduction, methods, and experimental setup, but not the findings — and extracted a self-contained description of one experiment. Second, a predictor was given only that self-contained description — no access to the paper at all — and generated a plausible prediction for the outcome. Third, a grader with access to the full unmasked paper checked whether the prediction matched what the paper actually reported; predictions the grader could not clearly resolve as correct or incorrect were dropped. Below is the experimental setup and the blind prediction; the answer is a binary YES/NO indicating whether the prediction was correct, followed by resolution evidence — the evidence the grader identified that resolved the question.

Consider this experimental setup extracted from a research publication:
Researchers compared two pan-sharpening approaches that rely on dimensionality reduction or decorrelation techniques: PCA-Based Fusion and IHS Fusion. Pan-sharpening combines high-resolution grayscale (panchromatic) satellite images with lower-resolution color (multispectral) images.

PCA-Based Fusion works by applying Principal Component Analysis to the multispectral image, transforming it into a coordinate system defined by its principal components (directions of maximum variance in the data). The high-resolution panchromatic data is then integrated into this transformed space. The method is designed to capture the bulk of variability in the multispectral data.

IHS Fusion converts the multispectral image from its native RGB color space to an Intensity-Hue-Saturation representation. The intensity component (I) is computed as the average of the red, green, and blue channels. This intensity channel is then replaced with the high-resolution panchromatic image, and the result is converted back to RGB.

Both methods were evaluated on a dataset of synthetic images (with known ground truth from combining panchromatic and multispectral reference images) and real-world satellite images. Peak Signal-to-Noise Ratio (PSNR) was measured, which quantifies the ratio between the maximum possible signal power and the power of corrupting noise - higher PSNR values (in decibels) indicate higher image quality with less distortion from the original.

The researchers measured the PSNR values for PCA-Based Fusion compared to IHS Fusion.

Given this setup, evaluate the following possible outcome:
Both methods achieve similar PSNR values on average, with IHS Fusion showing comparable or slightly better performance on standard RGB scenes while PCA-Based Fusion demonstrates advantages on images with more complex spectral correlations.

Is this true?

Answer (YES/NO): NO